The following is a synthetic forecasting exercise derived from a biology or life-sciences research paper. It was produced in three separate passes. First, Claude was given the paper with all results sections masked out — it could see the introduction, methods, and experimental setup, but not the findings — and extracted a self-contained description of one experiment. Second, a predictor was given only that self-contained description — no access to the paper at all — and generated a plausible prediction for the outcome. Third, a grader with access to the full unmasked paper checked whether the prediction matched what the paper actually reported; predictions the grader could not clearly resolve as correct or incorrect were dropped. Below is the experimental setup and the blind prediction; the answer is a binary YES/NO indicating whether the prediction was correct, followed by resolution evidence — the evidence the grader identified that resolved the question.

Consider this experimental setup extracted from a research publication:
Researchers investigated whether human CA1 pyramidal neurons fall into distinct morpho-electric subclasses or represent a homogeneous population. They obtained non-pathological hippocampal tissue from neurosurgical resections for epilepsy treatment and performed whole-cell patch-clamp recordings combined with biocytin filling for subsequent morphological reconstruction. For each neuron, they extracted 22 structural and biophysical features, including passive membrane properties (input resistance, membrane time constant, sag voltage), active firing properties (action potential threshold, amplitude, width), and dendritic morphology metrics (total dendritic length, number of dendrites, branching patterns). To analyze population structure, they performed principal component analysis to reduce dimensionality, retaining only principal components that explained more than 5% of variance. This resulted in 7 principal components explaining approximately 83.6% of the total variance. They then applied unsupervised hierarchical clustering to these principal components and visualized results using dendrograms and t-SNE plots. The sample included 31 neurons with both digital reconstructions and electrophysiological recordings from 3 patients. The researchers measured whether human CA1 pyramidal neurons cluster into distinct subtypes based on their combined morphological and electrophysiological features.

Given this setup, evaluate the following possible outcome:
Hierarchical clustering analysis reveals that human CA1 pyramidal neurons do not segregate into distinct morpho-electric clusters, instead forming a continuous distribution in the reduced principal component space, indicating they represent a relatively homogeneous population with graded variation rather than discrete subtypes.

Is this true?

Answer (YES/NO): NO